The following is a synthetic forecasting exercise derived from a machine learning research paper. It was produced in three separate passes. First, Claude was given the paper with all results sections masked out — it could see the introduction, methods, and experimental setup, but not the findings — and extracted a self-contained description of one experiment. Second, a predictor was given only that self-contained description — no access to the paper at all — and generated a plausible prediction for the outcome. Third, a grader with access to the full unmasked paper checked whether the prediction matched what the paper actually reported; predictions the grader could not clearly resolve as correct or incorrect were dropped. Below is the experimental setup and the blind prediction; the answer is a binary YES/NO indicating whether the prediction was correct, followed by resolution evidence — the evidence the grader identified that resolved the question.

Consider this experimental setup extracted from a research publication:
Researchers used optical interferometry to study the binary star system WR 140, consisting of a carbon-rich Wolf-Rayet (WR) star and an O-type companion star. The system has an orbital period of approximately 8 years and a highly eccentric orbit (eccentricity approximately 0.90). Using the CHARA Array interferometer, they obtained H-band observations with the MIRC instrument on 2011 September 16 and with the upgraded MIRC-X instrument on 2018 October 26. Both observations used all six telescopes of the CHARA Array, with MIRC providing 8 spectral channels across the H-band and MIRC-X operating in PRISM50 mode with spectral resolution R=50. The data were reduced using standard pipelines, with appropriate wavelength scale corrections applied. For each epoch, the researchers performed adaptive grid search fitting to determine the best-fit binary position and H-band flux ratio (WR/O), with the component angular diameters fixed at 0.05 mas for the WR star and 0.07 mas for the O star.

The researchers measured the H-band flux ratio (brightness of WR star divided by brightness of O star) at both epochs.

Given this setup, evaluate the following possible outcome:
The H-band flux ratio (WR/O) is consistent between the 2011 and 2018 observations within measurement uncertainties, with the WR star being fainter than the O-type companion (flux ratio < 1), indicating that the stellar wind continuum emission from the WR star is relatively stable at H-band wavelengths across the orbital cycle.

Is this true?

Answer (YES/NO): NO